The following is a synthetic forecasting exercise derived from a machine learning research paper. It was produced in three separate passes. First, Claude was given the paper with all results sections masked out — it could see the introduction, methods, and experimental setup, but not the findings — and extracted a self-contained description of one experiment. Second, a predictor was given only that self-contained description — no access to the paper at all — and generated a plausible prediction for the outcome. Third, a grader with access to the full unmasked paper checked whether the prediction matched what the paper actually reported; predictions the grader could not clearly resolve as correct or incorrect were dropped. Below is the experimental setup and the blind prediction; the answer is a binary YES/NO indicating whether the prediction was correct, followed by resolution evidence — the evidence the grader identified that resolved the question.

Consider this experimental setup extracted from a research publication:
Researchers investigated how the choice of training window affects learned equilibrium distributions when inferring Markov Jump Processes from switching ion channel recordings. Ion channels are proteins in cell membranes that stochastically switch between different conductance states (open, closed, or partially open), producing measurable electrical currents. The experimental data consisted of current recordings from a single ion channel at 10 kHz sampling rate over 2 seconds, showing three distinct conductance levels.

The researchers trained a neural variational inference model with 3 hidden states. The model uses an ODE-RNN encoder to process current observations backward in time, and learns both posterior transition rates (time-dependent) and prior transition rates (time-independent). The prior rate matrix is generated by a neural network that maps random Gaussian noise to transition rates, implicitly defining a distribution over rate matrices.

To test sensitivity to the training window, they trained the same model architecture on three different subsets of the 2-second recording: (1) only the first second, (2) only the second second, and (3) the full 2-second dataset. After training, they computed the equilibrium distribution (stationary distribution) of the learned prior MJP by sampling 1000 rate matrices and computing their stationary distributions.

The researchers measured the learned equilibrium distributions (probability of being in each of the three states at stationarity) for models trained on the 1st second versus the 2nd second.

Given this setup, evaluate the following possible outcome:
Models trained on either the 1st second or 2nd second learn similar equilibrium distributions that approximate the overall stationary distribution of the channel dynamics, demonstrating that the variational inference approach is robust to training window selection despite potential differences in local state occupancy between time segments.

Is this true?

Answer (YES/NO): NO